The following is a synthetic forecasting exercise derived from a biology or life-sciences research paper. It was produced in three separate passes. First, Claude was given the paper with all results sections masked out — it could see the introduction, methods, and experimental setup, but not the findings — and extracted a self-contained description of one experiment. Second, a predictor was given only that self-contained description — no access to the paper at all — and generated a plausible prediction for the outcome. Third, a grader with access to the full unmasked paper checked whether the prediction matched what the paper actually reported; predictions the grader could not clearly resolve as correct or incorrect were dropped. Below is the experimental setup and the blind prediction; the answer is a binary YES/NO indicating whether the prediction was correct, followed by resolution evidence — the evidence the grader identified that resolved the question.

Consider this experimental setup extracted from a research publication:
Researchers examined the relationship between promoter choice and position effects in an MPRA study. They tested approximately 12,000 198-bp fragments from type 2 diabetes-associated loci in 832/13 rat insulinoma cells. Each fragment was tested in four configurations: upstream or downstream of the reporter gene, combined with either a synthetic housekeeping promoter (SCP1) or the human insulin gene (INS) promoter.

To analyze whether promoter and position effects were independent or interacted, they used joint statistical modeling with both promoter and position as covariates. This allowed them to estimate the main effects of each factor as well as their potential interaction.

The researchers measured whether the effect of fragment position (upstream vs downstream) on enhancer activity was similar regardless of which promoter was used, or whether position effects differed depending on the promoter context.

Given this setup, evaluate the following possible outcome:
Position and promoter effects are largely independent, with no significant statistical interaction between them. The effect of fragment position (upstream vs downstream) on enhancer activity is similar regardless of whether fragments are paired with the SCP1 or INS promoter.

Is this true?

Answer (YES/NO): YES